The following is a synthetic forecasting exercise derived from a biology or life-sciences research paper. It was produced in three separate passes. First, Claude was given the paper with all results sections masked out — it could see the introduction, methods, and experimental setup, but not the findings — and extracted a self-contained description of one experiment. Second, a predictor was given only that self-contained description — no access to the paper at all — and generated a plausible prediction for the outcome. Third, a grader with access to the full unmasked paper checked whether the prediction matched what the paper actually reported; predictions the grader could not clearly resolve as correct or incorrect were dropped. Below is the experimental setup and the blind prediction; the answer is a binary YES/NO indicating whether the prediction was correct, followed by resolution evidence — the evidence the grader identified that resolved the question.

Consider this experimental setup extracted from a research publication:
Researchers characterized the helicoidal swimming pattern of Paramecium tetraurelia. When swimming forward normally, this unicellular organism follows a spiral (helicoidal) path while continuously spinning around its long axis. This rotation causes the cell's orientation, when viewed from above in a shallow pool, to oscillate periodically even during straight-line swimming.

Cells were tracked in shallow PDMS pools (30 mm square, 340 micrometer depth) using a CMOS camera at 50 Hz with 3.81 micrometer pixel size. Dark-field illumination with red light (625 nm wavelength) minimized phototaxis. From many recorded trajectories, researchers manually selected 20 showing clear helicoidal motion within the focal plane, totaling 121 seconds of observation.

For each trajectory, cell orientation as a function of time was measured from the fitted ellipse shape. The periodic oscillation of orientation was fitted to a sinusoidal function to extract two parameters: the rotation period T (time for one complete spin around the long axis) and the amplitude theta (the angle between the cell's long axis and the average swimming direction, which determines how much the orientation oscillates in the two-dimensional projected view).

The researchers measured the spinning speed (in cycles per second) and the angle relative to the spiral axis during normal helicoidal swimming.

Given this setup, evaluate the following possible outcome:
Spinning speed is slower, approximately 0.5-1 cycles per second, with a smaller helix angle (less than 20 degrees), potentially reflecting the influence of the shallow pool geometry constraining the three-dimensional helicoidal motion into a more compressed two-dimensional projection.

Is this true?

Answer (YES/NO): YES